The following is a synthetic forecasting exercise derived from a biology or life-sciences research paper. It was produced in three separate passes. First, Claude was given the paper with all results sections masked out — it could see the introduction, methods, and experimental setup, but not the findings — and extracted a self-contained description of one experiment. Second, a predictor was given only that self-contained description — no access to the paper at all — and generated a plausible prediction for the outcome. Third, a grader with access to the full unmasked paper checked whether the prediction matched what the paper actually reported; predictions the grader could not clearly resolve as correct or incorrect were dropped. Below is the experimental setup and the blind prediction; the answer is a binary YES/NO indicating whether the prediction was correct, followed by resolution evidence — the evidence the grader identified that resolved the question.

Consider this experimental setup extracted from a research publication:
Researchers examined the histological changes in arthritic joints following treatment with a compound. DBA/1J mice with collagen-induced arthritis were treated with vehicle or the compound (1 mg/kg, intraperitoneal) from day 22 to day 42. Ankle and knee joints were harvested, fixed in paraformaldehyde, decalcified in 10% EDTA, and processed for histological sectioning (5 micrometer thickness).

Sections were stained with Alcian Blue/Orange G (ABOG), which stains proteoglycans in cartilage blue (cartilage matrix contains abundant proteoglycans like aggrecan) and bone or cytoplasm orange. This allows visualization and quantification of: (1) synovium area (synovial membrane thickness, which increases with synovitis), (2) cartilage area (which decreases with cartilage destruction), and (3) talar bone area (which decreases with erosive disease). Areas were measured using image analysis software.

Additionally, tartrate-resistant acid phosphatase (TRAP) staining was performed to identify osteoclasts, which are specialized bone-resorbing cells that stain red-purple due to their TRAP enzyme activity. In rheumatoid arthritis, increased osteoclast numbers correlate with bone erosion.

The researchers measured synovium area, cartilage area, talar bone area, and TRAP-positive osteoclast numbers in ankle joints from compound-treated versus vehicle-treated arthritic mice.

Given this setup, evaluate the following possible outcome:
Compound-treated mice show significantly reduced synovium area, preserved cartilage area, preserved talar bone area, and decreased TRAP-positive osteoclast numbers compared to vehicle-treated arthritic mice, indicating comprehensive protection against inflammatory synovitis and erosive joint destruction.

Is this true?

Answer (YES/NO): YES